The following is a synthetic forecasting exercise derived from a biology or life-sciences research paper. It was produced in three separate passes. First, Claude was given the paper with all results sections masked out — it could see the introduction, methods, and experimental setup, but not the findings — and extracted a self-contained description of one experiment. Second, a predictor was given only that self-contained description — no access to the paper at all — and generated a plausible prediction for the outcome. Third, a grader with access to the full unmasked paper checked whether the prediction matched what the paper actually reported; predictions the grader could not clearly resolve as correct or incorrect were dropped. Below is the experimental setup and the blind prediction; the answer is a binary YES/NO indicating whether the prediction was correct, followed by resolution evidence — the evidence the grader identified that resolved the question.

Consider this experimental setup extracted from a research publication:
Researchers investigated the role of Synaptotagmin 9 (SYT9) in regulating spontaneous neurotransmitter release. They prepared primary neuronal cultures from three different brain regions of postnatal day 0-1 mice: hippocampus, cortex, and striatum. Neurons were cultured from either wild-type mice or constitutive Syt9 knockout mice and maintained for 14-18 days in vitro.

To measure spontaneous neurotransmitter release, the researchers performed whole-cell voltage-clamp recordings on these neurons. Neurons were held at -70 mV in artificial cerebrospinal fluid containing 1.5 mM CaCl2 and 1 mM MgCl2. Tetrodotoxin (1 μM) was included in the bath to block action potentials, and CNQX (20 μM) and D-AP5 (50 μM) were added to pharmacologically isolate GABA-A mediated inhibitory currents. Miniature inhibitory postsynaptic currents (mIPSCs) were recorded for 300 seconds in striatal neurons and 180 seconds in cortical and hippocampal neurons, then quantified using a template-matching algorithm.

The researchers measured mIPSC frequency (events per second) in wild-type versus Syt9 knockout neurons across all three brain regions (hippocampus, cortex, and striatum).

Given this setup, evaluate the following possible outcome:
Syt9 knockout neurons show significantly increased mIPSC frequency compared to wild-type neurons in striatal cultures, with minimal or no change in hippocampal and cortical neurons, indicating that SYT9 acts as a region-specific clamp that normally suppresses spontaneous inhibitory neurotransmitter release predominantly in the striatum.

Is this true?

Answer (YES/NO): NO